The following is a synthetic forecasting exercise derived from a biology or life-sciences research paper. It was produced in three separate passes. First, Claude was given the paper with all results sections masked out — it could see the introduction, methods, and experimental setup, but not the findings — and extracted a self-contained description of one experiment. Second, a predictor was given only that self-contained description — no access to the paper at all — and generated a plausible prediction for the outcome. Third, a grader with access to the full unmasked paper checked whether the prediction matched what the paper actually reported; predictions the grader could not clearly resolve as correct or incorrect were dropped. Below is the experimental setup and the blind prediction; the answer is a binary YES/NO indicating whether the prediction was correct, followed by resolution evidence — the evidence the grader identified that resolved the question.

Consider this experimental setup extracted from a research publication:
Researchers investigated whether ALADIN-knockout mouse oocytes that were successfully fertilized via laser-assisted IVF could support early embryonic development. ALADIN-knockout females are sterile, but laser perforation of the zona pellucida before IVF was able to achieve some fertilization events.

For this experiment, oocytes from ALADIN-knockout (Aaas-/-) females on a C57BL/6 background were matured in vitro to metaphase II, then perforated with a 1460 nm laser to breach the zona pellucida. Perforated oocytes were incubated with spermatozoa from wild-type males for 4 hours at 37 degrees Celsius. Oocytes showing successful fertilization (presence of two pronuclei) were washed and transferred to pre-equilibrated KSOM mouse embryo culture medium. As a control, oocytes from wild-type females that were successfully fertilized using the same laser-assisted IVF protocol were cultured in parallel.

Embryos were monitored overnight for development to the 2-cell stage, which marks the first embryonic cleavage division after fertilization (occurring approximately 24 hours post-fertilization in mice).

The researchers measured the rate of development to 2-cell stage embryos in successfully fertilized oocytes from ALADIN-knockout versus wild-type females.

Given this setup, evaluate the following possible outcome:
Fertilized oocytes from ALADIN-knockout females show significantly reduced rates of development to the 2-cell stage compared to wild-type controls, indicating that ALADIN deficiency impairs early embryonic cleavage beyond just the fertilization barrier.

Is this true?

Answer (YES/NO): YES